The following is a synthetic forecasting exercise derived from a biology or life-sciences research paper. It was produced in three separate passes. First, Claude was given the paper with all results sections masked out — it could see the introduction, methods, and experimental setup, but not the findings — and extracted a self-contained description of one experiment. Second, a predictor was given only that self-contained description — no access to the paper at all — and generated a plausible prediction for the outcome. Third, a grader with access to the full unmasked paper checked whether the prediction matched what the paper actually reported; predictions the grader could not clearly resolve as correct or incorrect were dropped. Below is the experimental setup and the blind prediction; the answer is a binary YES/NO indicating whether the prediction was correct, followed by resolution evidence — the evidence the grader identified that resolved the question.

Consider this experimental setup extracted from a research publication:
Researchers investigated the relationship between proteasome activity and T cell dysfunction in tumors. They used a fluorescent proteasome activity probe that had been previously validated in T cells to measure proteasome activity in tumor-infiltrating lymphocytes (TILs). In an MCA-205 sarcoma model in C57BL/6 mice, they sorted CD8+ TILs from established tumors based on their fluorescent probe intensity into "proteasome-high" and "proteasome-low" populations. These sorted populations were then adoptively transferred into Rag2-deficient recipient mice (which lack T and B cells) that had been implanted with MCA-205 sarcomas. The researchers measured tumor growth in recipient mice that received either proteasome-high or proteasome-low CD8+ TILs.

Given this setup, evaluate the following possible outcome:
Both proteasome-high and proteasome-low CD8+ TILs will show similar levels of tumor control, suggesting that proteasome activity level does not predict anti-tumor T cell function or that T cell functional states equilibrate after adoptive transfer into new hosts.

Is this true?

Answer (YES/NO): NO